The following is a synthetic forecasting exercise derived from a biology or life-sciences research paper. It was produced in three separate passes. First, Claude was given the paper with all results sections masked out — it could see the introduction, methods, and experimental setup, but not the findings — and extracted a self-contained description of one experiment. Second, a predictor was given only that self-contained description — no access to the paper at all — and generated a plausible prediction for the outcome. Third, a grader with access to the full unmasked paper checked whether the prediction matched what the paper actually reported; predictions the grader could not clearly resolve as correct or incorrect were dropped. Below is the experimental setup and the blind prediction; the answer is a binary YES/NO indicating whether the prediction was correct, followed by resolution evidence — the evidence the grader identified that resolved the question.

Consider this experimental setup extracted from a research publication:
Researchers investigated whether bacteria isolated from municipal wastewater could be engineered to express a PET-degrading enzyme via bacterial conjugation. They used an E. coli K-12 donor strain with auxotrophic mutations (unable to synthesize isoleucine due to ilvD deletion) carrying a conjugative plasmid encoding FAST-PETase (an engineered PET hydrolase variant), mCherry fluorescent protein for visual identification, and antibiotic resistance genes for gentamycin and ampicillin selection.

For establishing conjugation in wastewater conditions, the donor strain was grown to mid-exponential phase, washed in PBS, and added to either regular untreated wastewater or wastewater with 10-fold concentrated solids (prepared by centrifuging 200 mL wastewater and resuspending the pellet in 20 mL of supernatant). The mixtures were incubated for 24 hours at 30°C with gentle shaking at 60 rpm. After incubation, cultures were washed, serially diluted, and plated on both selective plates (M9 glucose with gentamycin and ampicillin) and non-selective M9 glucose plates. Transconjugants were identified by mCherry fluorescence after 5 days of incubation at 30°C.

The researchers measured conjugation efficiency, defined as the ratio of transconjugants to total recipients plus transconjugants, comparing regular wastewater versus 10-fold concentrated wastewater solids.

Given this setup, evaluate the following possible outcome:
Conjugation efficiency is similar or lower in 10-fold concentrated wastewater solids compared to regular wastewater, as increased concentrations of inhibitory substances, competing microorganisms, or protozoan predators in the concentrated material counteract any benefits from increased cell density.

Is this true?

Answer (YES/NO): YES